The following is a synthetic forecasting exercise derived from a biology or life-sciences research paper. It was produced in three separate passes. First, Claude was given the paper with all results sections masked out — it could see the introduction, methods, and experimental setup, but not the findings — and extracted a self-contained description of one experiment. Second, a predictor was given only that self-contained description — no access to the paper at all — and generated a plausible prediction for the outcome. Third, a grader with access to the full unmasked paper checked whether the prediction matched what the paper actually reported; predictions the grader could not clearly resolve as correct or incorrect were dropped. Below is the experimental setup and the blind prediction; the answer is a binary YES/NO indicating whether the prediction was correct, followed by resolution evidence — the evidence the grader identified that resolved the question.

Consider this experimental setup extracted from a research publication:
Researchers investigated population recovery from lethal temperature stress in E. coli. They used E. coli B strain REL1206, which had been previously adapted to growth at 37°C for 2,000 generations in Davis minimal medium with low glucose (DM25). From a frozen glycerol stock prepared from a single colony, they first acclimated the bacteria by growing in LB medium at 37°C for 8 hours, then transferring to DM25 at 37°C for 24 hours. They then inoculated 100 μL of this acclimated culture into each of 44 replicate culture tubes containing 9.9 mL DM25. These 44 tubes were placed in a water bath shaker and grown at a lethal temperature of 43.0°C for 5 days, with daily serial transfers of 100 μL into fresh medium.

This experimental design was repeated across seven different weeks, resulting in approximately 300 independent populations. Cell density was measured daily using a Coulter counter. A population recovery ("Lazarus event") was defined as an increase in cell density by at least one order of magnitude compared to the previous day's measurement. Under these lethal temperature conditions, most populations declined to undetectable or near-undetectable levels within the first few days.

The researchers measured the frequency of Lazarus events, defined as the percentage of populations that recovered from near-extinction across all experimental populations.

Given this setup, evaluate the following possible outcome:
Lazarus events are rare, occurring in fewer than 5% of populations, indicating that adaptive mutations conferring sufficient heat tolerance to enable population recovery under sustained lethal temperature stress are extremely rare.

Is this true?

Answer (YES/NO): NO